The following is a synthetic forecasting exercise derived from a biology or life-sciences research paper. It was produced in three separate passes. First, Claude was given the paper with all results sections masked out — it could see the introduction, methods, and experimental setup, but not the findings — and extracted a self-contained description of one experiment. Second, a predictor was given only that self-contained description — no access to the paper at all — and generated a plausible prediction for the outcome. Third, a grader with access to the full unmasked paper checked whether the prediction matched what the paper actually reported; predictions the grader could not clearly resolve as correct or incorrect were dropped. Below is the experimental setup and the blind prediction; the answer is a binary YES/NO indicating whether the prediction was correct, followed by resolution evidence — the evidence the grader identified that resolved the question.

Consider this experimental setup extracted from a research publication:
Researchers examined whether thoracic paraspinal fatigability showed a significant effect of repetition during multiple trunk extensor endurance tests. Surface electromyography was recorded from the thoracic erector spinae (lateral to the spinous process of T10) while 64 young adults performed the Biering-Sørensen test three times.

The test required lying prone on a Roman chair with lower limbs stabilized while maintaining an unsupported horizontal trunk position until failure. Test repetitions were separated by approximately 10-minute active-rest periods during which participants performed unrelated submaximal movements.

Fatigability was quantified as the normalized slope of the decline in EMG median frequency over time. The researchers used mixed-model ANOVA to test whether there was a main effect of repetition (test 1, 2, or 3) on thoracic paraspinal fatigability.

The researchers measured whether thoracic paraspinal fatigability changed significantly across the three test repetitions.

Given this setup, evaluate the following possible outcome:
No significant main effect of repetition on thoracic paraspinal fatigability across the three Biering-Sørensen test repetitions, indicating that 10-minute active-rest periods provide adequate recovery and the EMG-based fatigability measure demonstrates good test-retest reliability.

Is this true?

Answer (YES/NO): NO